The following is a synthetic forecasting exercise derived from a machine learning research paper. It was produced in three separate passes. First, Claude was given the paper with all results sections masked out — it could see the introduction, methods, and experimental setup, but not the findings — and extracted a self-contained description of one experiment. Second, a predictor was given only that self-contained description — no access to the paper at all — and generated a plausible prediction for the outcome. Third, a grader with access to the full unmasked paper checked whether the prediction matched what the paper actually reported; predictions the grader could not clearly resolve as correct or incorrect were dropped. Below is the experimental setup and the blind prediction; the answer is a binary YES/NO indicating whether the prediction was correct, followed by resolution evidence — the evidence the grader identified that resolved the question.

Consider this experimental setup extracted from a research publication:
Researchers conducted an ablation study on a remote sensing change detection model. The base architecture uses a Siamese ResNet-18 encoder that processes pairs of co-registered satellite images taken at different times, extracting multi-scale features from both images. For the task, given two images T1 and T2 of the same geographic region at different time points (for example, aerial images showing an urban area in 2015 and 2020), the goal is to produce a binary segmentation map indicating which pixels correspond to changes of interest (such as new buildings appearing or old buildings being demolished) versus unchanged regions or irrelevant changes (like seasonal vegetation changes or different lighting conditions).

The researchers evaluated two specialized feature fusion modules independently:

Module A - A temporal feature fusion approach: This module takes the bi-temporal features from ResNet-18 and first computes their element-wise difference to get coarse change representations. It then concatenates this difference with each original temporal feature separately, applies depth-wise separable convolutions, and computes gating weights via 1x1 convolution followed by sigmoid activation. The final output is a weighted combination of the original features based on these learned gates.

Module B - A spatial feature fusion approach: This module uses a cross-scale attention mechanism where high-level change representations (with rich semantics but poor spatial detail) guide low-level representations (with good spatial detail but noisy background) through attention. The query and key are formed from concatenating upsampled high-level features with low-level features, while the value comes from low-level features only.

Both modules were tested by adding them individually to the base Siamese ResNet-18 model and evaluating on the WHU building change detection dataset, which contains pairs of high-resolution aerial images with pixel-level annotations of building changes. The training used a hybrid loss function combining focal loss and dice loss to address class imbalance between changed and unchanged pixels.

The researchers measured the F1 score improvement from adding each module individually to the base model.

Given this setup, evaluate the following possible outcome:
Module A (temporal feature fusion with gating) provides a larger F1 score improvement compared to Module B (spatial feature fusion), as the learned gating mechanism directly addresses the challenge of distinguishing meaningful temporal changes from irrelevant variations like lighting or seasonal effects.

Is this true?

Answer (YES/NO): NO